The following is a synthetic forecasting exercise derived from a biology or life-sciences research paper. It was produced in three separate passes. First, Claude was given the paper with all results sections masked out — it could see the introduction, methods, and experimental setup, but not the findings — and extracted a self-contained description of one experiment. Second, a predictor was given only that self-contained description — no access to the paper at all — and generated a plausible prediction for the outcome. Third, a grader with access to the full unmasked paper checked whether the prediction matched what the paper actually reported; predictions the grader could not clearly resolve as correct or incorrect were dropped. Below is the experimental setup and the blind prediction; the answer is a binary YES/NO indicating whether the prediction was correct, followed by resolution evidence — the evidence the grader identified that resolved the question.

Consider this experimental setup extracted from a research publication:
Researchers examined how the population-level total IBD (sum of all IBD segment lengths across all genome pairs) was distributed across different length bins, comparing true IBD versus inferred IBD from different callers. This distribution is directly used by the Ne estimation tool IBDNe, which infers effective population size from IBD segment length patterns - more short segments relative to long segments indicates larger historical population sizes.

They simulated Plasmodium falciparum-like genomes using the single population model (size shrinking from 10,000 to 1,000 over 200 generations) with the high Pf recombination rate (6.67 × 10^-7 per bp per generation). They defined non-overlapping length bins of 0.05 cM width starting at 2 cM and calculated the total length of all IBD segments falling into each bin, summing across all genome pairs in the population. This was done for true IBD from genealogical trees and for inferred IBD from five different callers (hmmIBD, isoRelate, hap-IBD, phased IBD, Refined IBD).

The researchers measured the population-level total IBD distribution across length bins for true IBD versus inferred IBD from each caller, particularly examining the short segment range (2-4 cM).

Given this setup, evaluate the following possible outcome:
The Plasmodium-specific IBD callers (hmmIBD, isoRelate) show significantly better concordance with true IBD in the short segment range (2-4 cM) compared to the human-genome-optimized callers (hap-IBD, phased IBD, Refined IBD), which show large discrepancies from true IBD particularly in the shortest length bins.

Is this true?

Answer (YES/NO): NO